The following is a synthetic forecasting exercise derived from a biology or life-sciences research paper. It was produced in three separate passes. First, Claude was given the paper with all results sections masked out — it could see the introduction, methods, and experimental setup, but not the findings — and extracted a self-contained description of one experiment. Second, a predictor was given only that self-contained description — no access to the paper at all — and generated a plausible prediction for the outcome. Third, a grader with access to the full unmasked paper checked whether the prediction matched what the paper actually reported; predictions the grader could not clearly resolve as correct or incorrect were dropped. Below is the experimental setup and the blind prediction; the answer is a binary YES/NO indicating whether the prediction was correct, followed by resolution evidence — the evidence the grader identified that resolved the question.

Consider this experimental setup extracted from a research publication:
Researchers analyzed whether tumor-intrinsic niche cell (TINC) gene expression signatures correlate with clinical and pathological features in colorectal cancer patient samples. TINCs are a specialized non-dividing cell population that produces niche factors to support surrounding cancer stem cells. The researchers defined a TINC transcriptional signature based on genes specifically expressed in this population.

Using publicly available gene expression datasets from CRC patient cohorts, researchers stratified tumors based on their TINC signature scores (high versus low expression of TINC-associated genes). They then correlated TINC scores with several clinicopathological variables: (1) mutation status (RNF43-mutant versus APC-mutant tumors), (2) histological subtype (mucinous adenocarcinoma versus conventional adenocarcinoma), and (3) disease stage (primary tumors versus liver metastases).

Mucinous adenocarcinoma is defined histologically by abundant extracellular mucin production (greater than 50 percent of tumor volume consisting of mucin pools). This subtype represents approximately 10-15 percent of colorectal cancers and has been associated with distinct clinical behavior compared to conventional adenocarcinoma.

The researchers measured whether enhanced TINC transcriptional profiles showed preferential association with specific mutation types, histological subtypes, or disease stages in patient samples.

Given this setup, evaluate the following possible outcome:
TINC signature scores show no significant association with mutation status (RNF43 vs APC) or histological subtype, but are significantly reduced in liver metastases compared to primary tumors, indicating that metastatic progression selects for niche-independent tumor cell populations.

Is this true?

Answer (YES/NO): NO